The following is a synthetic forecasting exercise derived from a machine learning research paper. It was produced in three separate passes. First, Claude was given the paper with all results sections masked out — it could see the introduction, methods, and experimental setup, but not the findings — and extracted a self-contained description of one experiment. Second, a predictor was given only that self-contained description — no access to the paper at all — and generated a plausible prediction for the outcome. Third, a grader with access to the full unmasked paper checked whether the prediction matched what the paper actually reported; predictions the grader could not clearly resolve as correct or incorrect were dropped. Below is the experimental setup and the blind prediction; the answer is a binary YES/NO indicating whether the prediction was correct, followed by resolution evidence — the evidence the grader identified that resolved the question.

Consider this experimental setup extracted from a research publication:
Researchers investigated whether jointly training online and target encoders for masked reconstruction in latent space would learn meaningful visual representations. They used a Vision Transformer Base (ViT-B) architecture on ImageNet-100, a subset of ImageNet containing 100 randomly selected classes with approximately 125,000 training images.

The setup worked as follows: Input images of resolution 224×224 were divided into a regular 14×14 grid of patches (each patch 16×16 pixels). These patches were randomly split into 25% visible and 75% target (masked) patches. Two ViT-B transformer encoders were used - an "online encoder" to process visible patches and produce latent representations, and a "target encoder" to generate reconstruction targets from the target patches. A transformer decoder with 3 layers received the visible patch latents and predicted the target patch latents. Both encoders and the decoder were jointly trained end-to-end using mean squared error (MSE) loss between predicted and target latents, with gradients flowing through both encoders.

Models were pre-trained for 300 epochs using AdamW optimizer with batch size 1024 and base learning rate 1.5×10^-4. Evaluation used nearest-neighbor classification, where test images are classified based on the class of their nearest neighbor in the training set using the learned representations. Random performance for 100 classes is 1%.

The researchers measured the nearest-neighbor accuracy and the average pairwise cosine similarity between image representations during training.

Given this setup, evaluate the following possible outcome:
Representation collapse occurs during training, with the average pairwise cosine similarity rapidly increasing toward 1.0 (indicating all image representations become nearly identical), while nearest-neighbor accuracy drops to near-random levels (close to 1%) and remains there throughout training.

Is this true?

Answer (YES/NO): YES